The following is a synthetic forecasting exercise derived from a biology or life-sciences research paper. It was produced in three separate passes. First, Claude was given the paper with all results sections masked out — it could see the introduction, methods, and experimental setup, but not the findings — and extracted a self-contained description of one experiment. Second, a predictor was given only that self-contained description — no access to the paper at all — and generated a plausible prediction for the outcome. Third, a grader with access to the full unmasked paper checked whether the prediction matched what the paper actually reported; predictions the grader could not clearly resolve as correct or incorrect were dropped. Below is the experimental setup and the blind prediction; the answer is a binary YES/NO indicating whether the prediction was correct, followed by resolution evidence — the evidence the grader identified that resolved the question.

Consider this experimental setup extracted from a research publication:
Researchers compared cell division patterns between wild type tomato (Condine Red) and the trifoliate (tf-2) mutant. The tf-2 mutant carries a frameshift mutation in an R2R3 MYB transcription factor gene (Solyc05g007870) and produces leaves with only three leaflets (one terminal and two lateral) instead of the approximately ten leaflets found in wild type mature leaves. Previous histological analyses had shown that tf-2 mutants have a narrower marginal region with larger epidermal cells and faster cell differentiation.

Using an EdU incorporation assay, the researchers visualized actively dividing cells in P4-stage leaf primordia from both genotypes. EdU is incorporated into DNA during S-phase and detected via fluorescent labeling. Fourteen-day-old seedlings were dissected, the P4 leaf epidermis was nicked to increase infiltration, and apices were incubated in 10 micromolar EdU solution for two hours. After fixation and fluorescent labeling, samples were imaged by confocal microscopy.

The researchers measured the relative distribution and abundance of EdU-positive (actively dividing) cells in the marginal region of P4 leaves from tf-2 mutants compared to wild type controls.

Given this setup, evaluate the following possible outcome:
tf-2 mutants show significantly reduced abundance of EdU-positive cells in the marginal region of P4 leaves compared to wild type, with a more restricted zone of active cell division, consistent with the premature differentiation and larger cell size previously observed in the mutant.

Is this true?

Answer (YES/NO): YES